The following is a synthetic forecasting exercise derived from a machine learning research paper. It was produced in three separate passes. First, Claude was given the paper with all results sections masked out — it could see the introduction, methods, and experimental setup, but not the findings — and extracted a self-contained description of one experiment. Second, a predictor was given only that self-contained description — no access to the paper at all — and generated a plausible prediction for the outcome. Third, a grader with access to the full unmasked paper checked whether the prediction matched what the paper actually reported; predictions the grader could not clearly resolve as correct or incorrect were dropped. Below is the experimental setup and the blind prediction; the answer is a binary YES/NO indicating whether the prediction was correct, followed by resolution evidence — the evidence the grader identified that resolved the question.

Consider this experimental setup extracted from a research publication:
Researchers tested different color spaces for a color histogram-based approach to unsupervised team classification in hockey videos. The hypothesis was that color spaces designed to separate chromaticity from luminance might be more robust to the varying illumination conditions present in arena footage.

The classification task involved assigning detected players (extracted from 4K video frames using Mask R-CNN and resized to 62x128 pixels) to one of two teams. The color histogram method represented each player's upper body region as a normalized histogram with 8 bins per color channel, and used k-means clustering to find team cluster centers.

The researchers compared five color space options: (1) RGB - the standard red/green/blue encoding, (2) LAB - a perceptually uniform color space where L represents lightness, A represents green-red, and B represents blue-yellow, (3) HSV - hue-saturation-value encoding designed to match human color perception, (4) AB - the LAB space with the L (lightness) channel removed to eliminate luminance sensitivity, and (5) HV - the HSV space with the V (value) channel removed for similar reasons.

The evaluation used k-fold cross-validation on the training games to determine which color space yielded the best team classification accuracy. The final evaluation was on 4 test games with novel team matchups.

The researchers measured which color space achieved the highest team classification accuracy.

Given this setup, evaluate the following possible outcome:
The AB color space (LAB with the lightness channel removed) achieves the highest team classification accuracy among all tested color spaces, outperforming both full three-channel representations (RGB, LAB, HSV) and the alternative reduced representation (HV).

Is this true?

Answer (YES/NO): NO